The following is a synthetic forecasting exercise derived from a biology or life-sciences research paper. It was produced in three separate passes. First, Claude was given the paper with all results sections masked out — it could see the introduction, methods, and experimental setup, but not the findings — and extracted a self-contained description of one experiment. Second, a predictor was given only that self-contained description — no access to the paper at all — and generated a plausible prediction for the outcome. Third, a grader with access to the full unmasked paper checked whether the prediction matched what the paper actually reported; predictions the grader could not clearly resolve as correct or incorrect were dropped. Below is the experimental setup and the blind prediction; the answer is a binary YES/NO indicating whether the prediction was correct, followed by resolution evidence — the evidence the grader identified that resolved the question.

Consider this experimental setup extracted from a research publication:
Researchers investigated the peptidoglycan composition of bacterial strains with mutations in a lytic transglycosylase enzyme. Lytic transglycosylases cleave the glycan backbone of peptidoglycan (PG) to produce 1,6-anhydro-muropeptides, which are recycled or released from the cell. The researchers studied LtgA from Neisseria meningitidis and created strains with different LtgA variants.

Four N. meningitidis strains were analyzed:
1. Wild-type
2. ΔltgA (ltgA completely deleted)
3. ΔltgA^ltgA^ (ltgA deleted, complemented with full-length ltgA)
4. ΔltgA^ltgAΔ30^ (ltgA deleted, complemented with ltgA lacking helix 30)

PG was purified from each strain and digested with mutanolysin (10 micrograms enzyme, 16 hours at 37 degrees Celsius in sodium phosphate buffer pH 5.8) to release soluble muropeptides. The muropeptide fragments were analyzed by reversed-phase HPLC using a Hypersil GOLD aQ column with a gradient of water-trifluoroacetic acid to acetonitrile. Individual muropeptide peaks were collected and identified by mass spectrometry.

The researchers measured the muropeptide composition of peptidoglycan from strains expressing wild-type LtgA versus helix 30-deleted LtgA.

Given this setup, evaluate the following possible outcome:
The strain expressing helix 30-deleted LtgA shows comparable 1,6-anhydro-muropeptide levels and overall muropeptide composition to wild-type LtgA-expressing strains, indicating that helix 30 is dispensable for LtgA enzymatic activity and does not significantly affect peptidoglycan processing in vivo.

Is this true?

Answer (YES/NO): NO